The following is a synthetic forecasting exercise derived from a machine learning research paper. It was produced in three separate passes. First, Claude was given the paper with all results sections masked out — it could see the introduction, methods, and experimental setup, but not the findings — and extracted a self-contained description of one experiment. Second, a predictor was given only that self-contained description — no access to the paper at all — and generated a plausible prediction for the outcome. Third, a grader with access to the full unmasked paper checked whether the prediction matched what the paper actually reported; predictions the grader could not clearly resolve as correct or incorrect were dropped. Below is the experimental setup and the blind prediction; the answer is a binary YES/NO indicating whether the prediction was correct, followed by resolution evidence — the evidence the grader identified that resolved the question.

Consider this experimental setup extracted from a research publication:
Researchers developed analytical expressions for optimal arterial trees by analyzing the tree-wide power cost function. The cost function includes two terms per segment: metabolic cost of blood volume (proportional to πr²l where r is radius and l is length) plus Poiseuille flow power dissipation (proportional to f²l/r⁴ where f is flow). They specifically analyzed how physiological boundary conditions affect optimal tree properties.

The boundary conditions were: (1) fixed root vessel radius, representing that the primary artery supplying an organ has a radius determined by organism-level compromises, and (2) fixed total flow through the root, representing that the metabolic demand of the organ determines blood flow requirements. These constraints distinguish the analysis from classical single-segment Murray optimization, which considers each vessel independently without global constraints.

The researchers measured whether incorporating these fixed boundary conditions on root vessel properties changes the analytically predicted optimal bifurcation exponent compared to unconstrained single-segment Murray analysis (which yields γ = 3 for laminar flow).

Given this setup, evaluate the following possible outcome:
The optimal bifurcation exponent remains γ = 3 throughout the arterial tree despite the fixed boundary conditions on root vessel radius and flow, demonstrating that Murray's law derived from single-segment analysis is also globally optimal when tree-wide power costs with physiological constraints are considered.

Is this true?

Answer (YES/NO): NO